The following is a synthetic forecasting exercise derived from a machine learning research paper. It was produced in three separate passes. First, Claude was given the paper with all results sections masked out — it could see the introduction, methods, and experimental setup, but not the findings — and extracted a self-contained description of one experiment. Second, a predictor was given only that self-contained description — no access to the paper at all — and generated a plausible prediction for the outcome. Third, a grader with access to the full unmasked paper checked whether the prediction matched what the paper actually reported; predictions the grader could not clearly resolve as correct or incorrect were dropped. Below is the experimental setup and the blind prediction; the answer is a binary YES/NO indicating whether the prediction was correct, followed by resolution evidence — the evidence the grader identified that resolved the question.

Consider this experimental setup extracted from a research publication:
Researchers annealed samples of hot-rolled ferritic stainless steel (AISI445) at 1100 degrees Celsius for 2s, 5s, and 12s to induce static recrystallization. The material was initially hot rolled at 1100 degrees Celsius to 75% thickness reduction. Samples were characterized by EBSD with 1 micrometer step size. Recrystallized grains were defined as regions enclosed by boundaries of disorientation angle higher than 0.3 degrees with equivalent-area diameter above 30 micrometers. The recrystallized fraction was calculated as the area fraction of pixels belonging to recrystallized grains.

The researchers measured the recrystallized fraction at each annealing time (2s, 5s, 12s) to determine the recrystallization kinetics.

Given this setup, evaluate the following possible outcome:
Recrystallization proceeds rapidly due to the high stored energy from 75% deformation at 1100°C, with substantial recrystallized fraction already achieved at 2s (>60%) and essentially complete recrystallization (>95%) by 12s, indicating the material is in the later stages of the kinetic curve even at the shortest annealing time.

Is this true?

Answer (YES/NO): NO